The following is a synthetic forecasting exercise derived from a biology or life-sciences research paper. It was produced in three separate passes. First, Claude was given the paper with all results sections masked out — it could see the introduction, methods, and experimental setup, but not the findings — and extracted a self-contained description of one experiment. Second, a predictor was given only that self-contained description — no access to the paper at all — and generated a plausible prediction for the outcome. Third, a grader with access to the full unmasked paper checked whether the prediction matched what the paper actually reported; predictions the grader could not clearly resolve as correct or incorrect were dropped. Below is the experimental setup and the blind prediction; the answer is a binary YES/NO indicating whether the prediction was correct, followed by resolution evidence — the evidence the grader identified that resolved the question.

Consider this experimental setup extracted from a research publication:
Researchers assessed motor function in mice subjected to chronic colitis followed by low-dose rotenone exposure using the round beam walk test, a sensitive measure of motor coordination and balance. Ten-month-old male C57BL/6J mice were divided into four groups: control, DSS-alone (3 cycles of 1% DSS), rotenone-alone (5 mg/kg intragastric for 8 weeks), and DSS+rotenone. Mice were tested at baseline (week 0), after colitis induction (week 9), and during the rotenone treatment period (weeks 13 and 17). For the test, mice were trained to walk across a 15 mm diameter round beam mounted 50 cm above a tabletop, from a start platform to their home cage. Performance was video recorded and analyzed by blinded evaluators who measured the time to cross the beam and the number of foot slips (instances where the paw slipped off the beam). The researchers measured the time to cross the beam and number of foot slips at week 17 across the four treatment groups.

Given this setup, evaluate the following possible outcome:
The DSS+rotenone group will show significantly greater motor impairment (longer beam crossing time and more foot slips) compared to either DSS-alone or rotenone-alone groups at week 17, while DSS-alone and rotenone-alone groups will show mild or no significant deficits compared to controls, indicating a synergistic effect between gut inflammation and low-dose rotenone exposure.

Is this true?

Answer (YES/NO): NO